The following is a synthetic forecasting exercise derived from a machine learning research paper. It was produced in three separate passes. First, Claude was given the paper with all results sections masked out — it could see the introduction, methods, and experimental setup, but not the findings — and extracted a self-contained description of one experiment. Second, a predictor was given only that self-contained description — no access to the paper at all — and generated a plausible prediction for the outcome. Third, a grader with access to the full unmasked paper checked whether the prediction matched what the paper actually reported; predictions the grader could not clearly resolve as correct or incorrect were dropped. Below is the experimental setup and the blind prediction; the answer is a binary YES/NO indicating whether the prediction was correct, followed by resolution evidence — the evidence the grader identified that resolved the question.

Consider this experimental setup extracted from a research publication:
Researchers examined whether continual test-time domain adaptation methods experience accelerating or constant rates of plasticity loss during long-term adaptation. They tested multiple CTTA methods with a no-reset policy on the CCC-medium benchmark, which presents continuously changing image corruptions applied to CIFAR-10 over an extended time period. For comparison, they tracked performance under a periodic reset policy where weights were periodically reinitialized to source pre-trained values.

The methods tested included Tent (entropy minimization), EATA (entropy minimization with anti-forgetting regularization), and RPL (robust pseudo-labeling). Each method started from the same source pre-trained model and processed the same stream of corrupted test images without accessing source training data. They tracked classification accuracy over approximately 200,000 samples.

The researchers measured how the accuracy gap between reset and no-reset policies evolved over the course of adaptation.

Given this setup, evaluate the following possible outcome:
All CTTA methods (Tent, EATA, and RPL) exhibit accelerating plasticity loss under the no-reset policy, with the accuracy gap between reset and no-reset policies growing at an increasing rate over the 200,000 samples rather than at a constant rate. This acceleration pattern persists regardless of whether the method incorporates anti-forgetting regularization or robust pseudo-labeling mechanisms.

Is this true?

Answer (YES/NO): YES